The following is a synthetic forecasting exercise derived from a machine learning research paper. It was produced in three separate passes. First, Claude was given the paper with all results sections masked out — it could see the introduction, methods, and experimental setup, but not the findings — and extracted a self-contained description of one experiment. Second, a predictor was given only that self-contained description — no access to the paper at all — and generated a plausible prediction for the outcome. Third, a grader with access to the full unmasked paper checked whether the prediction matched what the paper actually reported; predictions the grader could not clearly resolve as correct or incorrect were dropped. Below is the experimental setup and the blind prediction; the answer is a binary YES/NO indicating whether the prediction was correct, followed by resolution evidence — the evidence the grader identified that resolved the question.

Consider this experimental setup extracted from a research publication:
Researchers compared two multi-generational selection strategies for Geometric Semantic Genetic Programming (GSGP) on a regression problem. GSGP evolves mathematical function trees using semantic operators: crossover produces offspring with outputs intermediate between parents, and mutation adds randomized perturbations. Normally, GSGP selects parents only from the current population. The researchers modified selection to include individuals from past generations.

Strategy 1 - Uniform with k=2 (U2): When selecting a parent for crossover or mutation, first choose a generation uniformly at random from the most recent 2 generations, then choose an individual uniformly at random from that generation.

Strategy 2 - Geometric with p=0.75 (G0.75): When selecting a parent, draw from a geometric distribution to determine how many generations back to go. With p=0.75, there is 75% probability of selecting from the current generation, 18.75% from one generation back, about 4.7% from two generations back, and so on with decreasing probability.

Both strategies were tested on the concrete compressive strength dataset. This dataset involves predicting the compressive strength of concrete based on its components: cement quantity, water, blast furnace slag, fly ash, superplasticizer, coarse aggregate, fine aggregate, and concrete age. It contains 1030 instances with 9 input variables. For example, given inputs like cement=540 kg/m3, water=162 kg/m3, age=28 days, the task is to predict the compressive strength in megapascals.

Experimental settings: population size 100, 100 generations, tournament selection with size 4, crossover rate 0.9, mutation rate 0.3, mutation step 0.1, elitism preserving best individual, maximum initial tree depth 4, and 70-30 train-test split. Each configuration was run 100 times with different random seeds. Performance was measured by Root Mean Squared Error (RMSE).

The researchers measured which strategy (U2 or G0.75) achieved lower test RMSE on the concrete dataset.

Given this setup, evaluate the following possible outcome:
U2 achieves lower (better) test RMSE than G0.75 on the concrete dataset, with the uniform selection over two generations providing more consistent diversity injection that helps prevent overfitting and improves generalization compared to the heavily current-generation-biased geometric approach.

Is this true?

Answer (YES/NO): YES